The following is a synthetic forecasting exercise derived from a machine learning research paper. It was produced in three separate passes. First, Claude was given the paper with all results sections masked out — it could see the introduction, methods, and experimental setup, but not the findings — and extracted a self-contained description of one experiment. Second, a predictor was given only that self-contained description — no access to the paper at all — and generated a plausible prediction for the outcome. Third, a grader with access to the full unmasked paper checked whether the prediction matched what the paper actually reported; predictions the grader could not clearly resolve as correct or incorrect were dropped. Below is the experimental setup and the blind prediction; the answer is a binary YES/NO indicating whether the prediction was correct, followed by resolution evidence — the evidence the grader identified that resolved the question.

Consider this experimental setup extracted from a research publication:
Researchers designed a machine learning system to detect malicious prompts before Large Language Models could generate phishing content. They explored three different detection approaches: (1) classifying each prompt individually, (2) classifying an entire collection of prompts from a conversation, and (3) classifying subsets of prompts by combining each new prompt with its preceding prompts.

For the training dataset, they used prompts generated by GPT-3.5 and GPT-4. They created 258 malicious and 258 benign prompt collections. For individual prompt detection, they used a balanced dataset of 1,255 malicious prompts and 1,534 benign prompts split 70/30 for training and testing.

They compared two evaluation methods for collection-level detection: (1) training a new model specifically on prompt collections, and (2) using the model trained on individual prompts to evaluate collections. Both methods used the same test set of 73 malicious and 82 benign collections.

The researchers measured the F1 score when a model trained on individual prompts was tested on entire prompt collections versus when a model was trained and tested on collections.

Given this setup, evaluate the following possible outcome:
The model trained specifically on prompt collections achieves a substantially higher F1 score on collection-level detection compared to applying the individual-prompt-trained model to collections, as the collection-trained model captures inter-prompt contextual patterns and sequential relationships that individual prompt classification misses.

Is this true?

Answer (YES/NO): NO